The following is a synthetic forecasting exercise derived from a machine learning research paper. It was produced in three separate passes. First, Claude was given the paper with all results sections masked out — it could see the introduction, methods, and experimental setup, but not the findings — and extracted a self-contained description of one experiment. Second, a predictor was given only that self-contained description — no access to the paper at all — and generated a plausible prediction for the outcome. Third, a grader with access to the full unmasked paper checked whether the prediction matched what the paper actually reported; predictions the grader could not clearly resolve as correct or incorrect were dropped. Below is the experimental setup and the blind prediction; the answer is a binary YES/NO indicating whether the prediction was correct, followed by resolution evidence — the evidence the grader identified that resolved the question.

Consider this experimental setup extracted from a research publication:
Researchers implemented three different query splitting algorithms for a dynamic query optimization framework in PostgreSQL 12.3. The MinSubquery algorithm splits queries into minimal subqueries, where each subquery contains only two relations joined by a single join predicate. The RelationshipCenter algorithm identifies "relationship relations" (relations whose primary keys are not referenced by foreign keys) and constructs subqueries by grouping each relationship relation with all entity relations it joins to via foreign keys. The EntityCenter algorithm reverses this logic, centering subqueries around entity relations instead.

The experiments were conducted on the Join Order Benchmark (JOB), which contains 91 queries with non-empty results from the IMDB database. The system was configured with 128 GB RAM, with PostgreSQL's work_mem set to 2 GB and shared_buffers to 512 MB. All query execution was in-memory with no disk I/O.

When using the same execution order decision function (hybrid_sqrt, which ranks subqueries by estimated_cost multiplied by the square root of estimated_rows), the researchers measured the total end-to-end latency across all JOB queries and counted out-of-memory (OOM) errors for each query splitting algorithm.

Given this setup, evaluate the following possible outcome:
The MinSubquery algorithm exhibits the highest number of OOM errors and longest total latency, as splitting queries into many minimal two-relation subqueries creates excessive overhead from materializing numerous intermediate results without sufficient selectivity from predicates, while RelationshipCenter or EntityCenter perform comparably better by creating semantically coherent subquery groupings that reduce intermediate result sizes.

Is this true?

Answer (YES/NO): NO